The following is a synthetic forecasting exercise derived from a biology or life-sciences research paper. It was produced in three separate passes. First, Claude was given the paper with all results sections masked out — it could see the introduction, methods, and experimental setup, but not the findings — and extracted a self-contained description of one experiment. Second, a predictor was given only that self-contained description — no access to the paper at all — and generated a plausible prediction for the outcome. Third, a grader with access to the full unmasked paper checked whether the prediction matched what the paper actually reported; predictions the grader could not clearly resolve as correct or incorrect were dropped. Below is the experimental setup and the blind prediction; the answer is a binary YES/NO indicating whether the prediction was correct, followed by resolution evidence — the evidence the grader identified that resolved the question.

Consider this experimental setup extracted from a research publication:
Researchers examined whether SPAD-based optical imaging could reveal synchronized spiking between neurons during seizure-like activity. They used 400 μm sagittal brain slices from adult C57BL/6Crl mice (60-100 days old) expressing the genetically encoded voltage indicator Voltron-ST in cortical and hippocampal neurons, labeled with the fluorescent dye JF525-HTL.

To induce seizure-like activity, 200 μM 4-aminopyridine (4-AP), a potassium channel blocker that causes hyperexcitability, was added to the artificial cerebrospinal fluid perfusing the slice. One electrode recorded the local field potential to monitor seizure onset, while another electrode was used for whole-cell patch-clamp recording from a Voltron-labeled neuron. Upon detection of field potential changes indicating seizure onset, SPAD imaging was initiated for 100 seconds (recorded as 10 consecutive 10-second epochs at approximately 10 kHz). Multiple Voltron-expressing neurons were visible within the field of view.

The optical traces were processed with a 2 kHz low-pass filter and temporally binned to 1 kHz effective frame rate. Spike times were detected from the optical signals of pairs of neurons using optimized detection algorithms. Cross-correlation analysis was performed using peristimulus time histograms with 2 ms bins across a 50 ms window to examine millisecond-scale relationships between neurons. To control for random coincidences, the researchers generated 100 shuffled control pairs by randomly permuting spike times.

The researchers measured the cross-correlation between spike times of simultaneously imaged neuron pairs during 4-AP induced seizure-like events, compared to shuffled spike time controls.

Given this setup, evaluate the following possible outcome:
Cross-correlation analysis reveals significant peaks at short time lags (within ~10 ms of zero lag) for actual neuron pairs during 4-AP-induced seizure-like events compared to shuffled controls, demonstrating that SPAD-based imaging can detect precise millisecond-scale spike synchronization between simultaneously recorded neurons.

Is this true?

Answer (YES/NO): YES